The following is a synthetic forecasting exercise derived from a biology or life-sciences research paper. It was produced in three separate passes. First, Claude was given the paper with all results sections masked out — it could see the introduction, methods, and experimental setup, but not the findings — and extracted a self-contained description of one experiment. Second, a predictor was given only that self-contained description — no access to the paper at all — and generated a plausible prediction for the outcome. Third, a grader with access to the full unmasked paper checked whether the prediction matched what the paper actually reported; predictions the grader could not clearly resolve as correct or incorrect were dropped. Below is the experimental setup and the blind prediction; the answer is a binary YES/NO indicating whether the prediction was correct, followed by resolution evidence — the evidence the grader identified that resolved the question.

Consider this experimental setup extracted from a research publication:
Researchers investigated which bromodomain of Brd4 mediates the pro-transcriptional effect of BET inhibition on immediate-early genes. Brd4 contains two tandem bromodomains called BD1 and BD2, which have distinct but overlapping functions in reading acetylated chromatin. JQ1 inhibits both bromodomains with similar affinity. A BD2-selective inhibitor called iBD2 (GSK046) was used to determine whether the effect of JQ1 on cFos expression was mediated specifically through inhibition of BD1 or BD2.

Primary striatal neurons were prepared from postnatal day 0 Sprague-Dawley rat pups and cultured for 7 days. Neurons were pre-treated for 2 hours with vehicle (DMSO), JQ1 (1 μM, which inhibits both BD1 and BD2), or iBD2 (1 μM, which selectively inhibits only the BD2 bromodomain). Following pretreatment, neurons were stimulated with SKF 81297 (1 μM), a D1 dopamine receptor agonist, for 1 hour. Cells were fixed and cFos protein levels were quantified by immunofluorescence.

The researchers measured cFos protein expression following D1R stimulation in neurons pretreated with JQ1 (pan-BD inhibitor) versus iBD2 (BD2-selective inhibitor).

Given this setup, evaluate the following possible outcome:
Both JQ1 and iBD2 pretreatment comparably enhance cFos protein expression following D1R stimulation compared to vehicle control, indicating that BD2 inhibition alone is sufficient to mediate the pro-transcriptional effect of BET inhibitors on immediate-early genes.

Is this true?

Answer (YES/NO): NO